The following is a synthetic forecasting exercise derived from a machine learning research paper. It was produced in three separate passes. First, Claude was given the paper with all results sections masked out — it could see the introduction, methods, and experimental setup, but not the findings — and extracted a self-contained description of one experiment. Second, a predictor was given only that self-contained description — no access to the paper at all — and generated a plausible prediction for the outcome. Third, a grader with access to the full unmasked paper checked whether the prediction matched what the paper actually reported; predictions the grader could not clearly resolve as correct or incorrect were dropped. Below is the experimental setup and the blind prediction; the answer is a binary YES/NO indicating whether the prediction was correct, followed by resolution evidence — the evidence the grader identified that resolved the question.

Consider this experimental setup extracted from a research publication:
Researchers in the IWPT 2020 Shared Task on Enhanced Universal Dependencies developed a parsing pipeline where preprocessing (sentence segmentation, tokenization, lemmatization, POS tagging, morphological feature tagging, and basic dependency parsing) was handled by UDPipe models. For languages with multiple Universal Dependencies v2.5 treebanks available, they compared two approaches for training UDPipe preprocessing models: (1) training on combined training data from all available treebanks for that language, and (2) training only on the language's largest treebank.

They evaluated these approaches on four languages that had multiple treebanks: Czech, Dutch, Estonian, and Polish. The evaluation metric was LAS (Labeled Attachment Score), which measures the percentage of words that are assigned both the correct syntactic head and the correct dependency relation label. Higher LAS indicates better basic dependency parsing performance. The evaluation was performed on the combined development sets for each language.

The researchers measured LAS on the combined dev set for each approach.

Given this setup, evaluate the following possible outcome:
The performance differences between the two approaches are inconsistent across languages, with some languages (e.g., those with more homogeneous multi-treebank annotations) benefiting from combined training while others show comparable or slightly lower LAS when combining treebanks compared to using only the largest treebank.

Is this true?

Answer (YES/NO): YES